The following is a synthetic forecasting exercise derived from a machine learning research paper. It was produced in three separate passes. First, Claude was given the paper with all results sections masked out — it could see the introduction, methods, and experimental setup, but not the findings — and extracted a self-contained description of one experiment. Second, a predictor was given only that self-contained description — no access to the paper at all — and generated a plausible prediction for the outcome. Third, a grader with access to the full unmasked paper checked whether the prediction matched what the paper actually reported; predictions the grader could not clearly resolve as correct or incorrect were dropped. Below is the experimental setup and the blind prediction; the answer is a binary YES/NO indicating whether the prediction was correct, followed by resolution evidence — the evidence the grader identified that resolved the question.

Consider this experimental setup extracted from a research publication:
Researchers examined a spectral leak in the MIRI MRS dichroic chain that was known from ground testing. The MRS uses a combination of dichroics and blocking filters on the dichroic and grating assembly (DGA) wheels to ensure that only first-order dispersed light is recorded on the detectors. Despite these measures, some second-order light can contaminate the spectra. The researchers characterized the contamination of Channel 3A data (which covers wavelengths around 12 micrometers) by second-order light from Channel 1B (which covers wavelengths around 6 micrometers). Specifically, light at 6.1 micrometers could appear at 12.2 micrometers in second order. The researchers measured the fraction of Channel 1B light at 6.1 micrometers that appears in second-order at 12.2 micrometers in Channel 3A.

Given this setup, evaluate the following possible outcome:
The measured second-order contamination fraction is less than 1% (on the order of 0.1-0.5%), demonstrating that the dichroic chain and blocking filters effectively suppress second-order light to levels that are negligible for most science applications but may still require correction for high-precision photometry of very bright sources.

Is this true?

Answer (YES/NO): NO